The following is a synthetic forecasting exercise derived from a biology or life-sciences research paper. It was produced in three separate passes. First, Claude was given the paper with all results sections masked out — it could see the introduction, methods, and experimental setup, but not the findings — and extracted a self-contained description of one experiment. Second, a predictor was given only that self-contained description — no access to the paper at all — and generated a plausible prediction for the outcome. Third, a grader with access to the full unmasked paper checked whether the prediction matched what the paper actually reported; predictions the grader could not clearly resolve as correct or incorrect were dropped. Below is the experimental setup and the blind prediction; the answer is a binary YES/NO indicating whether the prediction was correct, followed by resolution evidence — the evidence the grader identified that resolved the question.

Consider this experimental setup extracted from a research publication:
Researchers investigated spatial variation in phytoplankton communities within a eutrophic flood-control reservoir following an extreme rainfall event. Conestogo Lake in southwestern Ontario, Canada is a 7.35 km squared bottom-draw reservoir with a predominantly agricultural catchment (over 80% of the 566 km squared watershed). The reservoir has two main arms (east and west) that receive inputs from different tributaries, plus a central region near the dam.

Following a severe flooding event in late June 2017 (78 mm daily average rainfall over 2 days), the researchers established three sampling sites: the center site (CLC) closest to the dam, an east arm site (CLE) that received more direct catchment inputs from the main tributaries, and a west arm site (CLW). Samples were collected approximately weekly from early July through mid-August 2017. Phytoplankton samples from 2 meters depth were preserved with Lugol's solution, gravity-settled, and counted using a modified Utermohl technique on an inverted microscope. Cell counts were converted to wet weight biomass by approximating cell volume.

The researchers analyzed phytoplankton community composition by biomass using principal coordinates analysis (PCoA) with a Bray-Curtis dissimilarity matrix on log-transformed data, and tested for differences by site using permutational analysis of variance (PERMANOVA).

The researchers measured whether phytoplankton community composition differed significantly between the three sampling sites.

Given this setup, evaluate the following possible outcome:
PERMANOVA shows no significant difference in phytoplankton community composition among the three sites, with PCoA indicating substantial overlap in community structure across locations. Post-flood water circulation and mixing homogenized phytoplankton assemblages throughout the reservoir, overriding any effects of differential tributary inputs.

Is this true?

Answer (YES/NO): NO